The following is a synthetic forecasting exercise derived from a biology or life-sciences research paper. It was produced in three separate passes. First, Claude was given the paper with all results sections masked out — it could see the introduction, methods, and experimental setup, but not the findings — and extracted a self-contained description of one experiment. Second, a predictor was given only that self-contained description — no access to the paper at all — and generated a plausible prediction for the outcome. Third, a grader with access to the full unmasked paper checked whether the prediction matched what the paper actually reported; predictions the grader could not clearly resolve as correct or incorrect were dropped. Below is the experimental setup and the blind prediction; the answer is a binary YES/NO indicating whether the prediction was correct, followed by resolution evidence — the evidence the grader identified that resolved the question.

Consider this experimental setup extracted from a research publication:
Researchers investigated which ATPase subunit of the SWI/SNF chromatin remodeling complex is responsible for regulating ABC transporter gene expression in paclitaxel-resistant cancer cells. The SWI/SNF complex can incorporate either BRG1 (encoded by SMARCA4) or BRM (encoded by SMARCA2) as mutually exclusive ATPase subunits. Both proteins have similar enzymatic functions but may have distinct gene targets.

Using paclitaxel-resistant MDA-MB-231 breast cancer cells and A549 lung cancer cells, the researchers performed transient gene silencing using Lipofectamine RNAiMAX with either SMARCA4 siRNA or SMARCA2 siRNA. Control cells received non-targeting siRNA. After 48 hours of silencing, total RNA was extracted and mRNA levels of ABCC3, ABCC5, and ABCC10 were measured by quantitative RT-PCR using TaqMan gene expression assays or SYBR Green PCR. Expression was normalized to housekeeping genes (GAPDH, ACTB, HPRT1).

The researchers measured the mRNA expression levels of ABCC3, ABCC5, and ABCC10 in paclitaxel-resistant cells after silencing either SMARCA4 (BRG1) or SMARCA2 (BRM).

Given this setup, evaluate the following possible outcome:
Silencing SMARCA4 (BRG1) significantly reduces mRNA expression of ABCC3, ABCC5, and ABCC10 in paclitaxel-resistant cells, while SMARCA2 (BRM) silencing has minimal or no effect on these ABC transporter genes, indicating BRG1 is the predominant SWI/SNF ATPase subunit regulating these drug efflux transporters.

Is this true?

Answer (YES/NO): YES